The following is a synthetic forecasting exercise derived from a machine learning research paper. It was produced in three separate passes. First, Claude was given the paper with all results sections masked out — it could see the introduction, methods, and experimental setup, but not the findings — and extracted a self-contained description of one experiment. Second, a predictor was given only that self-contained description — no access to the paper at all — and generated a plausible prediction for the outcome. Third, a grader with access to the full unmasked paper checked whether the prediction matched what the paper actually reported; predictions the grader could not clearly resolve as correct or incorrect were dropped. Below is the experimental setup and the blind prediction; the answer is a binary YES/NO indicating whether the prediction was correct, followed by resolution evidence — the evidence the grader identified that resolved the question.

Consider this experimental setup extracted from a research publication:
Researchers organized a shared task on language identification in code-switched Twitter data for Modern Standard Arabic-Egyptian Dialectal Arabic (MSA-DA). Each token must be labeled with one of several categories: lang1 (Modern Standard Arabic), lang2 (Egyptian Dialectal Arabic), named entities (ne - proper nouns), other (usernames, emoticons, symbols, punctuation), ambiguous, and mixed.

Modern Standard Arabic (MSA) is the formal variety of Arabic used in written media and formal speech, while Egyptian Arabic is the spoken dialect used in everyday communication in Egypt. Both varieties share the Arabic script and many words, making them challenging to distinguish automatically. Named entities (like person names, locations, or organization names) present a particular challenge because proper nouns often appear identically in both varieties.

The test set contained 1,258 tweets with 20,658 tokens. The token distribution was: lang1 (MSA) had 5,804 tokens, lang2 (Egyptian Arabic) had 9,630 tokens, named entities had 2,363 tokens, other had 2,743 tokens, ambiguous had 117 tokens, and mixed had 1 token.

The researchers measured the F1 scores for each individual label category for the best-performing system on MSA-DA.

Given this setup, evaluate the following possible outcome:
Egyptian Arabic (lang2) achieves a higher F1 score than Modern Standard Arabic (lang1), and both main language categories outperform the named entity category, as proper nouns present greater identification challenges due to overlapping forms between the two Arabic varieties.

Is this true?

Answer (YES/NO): YES